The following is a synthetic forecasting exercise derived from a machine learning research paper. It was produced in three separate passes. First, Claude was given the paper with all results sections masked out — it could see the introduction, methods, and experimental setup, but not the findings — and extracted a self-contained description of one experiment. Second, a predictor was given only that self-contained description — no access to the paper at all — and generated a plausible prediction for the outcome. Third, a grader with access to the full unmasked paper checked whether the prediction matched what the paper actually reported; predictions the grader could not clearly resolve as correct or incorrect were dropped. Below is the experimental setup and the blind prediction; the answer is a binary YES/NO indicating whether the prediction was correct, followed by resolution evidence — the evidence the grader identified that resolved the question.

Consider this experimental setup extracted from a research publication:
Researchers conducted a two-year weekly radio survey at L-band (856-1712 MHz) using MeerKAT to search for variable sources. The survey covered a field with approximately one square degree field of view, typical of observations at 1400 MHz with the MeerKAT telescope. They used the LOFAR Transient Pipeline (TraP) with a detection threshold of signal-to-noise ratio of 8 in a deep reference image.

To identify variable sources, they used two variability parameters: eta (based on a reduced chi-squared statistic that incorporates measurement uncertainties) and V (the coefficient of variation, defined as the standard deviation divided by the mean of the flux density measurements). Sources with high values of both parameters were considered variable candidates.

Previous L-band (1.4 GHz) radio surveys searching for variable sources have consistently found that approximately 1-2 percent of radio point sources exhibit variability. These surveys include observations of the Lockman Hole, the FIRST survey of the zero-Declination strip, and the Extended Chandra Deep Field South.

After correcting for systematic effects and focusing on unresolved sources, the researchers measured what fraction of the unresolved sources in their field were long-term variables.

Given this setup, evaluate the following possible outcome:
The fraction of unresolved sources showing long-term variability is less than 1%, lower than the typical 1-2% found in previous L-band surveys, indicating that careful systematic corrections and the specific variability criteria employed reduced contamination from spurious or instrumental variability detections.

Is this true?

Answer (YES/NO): NO